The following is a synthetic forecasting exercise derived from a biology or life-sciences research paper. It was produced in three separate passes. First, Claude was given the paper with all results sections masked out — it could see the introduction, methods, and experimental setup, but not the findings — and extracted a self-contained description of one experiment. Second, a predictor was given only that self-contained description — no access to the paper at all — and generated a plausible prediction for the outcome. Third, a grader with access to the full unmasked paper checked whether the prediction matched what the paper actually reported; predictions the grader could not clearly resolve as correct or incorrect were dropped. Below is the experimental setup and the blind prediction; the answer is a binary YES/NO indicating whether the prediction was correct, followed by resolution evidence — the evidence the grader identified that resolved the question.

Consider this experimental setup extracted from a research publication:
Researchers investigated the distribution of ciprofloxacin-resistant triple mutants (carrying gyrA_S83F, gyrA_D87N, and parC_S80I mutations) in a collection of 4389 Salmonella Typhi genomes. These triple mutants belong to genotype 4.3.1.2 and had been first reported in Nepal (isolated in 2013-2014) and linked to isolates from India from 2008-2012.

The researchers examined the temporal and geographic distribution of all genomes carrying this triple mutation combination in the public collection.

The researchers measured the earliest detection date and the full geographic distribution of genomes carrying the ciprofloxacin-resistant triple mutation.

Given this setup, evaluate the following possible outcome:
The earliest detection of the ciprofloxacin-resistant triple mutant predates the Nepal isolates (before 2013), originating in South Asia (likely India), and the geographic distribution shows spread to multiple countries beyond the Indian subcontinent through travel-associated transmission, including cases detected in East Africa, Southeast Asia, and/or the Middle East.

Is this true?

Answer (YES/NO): YES